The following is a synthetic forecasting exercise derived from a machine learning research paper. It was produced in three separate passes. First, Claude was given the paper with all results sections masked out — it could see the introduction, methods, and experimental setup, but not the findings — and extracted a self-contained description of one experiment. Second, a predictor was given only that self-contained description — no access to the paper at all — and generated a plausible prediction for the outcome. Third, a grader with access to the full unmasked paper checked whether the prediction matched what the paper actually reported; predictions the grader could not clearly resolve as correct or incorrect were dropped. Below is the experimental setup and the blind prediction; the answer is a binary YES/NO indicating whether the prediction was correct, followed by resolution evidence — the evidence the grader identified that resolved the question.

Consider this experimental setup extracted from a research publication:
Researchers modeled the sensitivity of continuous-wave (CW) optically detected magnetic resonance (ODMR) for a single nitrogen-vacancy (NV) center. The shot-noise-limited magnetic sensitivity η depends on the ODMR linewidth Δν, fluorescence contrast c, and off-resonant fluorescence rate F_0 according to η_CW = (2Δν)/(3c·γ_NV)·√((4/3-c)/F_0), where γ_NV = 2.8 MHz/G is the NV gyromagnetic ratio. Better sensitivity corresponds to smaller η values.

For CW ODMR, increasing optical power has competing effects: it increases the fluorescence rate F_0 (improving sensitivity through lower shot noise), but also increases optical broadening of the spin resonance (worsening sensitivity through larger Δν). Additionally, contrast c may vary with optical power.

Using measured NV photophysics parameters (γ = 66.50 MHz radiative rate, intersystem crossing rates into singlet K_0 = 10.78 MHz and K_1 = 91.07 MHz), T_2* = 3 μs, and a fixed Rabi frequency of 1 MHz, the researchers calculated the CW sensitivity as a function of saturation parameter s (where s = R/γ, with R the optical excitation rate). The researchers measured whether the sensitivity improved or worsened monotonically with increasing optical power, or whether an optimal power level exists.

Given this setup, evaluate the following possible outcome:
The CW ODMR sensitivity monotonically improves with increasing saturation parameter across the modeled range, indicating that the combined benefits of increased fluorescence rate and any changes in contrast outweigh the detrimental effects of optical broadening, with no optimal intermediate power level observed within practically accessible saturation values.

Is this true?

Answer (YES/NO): NO